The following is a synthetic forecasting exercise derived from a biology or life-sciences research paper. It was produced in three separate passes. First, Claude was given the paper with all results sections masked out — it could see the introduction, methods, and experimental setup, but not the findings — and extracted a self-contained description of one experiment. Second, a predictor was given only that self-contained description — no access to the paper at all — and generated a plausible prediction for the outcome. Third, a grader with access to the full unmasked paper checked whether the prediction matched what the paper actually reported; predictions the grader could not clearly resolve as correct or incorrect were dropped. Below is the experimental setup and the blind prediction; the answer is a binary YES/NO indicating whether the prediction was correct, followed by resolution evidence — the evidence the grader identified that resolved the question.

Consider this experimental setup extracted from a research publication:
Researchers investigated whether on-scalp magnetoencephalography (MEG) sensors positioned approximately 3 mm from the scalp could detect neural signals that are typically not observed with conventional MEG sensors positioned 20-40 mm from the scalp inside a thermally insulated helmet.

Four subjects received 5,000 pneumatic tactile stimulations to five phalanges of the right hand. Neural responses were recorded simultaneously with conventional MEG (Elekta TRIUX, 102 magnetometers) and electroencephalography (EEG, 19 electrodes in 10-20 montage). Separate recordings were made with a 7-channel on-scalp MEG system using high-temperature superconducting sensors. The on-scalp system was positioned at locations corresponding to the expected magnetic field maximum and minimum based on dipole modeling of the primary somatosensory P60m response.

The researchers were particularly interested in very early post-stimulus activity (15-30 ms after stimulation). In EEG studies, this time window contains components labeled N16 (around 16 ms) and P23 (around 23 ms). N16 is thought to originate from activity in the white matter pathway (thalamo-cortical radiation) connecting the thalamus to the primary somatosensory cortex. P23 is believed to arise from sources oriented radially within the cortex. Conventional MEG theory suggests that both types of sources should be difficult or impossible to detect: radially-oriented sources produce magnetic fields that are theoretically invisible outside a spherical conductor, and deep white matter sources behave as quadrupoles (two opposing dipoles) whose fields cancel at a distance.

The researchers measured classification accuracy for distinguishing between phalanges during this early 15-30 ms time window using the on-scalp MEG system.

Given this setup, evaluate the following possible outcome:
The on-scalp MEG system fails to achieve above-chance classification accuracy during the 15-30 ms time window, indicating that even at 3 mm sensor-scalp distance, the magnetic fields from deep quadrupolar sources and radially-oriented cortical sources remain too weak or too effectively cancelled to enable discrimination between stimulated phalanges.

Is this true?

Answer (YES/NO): NO